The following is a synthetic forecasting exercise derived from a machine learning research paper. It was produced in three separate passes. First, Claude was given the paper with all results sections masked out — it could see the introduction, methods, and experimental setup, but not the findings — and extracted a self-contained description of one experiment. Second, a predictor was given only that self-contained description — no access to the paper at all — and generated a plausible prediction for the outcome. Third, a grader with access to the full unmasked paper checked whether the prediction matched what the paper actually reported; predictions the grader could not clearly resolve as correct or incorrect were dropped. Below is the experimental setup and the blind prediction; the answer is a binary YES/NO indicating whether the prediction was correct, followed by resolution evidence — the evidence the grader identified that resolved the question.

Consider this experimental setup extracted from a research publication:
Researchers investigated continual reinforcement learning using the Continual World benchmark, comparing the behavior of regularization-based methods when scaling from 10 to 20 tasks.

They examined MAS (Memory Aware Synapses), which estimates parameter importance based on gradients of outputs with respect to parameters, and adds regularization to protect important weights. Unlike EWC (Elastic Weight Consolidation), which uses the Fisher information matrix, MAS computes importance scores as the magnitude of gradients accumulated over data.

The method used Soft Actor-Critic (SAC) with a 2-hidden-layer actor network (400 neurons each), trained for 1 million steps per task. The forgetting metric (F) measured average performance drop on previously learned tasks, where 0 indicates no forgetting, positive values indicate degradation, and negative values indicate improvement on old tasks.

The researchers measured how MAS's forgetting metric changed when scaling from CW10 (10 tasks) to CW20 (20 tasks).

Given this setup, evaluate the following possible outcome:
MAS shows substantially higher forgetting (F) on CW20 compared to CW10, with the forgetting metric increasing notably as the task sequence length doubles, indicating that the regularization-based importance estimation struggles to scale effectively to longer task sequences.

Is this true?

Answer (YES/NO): NO